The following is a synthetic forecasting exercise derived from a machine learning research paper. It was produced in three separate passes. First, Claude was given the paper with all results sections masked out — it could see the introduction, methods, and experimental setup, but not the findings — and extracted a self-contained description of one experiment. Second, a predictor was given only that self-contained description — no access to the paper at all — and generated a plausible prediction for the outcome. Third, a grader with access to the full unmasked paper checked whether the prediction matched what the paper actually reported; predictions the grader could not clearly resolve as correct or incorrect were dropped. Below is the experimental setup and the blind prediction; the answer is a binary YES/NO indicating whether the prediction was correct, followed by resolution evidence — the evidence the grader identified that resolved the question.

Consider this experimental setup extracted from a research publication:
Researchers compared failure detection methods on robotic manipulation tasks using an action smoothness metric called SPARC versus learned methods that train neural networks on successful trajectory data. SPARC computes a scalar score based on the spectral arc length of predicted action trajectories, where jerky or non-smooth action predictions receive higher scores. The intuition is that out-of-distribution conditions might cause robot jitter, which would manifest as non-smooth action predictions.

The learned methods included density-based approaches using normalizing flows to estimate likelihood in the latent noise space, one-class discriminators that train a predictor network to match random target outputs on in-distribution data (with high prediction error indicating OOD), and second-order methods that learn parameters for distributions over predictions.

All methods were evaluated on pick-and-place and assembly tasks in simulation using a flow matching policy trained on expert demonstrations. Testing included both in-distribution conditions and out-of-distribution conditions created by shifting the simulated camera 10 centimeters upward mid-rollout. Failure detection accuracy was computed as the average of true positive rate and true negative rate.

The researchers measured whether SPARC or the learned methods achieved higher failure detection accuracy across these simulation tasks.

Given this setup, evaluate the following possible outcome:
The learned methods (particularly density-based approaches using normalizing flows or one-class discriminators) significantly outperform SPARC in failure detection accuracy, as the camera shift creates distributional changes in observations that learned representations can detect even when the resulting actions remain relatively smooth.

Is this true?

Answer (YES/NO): YES